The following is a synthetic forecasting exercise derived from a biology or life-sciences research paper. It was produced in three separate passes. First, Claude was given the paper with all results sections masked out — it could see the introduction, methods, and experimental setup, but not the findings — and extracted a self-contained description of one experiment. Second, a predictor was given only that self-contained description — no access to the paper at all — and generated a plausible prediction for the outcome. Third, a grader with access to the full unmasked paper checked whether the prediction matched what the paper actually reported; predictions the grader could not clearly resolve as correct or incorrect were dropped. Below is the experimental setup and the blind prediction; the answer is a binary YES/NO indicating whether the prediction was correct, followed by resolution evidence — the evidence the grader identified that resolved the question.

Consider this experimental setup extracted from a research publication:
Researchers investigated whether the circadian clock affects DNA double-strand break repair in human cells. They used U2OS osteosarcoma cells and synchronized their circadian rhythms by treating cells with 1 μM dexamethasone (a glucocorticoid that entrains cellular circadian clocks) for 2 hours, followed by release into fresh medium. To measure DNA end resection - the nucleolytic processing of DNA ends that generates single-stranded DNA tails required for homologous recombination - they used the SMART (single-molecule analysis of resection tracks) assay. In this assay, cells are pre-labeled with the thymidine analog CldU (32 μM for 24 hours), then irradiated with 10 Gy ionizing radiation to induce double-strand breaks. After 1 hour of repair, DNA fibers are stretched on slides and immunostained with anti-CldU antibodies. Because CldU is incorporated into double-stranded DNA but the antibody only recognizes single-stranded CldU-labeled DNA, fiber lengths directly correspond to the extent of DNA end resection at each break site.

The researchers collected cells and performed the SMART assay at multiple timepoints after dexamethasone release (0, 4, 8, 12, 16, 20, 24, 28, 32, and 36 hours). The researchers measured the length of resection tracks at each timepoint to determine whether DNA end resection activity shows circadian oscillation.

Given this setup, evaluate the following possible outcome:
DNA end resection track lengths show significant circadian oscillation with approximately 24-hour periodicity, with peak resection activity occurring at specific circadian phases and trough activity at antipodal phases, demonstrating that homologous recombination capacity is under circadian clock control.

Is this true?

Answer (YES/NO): YES